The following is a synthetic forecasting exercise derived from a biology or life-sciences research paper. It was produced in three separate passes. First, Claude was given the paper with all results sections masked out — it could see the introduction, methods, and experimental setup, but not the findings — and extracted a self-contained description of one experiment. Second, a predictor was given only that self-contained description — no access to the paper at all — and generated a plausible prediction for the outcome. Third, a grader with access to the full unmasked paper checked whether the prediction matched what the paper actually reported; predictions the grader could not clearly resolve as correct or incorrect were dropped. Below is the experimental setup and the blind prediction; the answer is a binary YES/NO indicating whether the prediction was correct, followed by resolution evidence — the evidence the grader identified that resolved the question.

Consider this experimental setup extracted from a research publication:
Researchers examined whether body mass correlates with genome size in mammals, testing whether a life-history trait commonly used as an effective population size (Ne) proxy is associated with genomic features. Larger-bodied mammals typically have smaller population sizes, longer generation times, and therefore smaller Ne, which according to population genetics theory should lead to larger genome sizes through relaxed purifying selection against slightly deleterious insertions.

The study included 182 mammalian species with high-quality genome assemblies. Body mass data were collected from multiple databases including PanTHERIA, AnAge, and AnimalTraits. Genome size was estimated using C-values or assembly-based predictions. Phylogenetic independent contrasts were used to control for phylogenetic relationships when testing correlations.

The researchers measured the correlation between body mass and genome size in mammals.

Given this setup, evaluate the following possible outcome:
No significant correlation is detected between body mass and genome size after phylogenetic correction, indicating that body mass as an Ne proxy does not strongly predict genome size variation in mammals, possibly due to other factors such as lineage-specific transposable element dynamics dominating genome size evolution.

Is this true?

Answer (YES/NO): YES